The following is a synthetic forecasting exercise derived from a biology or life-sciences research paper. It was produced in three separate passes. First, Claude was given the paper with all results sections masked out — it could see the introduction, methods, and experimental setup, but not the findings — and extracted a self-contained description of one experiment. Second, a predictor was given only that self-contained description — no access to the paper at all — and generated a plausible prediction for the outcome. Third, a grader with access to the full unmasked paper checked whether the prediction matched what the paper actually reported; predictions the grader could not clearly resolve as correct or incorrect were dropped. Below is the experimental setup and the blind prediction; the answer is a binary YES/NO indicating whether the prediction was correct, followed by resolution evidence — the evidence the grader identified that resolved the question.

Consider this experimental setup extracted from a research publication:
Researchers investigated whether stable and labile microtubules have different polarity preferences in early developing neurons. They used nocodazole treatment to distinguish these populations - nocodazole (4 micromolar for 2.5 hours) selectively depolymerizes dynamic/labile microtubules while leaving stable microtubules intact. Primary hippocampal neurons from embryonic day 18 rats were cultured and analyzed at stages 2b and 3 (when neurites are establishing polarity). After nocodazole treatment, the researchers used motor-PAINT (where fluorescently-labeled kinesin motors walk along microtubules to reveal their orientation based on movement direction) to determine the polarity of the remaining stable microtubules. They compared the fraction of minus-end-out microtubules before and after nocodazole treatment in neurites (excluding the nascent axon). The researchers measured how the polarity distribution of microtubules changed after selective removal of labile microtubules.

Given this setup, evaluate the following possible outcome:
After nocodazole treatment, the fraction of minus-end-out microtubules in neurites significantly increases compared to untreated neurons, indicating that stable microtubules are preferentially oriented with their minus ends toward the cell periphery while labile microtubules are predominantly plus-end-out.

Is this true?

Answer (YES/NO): YES